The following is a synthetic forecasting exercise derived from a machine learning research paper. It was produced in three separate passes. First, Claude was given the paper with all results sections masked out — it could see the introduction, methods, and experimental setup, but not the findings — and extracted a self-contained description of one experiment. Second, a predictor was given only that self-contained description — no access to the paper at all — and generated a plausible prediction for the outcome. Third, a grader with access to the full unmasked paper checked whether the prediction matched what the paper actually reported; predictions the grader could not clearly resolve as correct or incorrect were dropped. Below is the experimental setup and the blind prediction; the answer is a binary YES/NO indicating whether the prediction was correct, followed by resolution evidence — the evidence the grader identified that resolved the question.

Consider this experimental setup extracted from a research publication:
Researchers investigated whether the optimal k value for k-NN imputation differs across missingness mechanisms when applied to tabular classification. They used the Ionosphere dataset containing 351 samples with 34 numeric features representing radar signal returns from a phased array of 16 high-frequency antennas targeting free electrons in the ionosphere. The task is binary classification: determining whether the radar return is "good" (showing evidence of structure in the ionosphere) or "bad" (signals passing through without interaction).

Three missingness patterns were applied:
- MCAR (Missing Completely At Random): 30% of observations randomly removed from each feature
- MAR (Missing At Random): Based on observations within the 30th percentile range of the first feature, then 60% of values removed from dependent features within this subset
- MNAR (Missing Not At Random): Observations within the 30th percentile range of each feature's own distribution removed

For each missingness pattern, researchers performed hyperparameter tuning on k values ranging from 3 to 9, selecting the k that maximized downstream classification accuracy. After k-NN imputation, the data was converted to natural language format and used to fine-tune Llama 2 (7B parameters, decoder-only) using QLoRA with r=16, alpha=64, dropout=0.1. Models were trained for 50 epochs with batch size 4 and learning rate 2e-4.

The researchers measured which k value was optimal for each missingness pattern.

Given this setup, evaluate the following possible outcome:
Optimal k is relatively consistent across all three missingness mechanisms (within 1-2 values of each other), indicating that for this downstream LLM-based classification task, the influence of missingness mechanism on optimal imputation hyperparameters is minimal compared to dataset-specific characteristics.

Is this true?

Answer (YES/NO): NO